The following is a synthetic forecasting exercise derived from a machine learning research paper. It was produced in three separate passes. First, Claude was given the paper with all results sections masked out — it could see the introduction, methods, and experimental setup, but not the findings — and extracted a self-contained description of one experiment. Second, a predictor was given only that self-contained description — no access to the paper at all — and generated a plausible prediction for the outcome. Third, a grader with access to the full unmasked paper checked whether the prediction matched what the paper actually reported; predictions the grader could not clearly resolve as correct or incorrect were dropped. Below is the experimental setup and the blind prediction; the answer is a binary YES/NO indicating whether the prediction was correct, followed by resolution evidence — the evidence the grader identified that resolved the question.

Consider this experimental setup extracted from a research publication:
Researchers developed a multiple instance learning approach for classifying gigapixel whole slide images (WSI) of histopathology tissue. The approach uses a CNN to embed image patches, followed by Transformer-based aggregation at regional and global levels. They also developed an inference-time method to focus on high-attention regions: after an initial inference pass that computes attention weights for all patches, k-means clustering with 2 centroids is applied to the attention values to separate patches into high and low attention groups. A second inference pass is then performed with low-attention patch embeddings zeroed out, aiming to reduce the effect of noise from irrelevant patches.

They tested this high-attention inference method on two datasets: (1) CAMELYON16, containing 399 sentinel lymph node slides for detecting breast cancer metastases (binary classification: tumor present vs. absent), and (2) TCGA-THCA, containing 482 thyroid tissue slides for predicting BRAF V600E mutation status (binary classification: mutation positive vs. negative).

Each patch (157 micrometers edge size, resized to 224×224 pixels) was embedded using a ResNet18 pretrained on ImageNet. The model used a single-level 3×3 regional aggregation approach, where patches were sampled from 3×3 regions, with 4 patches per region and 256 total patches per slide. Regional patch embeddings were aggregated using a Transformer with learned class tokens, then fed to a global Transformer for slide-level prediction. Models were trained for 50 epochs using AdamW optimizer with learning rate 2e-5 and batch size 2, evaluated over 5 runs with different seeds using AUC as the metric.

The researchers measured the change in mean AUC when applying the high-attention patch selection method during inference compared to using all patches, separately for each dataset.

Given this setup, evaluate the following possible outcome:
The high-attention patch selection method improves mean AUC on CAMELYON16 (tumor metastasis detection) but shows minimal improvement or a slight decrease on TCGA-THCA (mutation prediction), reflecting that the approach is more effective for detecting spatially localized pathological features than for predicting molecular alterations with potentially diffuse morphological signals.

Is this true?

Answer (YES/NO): YES